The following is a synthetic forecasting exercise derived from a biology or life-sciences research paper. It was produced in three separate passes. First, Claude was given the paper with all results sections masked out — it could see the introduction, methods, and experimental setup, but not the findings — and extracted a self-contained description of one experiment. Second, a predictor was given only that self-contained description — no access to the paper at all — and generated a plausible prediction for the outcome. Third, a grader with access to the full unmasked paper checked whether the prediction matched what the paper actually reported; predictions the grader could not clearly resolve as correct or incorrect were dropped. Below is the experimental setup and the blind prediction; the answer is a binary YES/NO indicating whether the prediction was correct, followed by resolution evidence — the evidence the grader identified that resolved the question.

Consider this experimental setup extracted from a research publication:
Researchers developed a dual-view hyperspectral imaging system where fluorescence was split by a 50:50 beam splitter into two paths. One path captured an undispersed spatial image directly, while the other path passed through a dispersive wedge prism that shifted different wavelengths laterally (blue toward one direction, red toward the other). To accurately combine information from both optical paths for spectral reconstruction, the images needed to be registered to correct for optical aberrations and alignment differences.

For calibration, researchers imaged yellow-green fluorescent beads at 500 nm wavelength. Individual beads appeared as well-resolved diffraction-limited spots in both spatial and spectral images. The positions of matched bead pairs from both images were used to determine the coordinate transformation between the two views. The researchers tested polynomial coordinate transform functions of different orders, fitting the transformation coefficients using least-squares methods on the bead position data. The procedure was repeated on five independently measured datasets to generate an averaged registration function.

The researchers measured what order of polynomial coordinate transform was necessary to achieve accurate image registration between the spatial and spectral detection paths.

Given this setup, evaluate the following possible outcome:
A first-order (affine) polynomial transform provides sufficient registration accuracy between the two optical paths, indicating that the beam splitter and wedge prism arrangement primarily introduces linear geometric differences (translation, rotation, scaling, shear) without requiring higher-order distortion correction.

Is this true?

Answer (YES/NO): NO